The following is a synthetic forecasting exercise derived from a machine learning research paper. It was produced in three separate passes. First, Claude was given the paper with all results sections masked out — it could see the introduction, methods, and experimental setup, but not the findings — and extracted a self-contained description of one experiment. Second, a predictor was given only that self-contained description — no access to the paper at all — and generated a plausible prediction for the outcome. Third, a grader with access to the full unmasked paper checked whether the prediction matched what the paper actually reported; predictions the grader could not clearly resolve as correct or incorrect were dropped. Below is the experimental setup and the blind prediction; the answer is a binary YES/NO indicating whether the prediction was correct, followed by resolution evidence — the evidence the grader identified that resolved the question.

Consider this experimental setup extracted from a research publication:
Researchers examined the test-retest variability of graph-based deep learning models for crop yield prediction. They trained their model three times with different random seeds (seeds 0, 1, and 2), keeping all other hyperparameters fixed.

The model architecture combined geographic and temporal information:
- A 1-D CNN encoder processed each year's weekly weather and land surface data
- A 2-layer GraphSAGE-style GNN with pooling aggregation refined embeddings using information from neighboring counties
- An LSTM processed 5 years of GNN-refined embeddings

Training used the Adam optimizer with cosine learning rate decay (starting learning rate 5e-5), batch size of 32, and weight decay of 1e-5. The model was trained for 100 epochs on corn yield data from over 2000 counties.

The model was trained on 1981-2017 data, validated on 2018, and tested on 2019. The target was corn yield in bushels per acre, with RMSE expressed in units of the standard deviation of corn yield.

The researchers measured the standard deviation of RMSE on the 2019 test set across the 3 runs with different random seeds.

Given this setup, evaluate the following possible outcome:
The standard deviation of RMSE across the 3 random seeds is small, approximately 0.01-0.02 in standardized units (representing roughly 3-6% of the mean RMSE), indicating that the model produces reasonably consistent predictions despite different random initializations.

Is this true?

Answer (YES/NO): NO